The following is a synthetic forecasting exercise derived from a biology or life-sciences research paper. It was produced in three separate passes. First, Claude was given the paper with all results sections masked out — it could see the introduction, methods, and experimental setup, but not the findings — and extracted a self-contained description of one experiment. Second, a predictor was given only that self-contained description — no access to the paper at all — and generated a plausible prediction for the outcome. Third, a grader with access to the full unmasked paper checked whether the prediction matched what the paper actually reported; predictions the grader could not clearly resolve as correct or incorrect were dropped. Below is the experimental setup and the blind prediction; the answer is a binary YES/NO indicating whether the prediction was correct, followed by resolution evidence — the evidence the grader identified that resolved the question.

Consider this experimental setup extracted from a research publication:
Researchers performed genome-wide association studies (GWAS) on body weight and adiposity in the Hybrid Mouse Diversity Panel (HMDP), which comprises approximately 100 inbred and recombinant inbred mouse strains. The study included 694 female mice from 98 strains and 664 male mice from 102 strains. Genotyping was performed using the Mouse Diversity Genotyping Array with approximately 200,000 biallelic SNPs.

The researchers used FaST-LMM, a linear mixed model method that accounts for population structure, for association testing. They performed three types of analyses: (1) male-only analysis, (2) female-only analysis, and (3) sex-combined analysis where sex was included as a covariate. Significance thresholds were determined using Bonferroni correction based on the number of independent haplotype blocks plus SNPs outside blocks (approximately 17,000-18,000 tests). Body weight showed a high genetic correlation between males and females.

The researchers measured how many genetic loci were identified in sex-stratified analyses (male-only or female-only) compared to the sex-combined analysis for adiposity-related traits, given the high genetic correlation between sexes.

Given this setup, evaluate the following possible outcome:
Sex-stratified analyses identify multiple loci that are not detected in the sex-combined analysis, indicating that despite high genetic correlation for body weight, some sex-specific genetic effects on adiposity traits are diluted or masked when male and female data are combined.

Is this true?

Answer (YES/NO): YES